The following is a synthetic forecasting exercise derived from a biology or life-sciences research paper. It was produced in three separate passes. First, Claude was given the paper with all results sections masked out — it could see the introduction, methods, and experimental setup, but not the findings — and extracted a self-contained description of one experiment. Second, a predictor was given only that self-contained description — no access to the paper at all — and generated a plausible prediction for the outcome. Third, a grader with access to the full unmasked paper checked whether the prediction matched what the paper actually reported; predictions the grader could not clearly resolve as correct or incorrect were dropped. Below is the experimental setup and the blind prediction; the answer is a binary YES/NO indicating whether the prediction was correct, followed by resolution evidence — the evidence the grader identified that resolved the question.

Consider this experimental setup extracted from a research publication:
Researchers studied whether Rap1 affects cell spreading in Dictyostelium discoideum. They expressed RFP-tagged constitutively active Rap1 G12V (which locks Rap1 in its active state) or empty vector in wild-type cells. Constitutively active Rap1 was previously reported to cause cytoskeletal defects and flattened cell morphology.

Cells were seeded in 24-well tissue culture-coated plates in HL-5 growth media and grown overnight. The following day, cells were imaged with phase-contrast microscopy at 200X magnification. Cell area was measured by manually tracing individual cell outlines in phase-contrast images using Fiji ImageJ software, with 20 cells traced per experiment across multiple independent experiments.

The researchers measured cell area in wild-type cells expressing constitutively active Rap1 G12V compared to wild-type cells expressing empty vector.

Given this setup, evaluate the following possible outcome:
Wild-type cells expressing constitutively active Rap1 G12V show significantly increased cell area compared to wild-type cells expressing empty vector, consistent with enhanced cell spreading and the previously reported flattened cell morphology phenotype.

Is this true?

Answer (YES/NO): YES